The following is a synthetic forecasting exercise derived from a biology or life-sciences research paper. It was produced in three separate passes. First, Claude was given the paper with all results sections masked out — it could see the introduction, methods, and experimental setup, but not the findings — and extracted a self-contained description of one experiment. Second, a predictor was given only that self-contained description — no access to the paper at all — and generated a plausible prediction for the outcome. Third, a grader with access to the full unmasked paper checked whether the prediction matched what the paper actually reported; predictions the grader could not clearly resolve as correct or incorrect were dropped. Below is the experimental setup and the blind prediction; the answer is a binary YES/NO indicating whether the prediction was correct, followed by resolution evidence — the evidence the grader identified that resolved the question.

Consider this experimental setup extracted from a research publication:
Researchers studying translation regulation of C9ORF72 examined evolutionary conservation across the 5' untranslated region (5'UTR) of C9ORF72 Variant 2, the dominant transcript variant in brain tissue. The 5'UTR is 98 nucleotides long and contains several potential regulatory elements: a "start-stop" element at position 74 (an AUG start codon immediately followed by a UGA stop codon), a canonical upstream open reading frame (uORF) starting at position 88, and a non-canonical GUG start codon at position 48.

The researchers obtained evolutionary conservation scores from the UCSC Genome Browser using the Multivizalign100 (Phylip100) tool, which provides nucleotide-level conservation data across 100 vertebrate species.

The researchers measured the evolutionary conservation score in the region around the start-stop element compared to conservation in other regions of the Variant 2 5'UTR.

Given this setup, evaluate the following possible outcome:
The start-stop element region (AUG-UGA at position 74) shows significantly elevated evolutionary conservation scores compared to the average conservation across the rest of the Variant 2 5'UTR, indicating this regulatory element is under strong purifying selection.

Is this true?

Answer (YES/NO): YES